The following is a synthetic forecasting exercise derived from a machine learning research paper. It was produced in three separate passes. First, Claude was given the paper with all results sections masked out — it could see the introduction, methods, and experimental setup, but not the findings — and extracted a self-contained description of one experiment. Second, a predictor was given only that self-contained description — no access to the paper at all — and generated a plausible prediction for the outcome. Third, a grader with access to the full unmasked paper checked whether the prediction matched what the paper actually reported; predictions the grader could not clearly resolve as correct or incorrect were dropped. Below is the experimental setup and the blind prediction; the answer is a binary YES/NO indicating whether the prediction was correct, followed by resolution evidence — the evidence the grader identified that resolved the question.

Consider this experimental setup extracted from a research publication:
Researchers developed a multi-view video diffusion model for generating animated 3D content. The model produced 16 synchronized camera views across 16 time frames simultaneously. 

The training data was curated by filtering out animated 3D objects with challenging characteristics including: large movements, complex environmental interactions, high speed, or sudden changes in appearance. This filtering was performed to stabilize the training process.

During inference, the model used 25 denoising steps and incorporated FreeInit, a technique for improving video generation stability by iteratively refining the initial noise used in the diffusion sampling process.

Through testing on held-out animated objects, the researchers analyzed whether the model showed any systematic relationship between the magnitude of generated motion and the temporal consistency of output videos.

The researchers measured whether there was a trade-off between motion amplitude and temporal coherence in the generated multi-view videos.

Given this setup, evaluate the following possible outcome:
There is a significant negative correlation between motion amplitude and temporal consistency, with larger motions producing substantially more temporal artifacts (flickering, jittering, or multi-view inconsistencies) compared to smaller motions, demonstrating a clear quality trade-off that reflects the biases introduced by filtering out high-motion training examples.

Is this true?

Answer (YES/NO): YES